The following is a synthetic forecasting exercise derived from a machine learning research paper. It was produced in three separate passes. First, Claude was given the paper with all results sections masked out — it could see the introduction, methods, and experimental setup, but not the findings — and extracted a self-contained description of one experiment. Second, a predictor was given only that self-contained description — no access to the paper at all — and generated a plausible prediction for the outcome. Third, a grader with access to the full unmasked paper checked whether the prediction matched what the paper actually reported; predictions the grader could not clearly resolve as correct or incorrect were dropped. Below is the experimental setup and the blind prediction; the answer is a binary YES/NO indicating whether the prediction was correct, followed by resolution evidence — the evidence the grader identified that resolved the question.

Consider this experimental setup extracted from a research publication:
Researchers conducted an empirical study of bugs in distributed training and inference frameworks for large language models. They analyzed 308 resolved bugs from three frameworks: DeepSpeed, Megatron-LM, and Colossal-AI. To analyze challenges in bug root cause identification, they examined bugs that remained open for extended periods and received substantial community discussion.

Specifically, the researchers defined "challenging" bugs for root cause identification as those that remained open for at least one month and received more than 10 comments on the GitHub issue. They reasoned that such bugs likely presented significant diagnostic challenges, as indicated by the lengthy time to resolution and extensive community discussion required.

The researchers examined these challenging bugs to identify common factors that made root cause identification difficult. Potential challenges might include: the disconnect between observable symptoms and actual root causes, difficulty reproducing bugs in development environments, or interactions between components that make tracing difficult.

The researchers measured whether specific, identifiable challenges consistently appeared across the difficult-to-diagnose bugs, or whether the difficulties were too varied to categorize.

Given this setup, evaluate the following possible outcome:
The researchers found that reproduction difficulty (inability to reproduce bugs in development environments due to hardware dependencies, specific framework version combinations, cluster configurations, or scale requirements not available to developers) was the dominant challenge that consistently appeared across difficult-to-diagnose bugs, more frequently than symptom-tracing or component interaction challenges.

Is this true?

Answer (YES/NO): NO